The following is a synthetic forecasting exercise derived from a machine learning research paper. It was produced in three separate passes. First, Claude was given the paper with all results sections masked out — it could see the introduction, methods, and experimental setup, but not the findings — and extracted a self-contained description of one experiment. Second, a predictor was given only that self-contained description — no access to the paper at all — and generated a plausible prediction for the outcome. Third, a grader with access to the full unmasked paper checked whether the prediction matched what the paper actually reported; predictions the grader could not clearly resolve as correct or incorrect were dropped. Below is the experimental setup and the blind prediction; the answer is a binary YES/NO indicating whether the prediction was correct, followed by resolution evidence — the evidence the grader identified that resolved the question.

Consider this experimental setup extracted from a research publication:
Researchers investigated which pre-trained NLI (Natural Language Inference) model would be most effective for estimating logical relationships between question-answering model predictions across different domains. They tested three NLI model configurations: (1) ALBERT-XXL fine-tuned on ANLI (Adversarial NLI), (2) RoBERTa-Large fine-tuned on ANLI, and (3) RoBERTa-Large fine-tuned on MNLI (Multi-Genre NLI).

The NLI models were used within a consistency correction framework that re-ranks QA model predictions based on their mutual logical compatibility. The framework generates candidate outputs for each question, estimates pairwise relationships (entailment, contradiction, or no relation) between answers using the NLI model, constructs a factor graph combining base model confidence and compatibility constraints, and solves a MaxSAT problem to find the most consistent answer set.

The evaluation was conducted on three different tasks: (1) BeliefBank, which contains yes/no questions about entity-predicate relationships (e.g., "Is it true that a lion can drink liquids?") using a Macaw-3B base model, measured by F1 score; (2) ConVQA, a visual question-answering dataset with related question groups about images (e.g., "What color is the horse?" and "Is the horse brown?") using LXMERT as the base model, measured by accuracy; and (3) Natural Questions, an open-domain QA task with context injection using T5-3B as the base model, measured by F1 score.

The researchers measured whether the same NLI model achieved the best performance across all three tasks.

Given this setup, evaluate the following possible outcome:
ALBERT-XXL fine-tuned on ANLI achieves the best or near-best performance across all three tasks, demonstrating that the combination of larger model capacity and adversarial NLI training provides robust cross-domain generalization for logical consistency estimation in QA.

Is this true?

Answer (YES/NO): NO